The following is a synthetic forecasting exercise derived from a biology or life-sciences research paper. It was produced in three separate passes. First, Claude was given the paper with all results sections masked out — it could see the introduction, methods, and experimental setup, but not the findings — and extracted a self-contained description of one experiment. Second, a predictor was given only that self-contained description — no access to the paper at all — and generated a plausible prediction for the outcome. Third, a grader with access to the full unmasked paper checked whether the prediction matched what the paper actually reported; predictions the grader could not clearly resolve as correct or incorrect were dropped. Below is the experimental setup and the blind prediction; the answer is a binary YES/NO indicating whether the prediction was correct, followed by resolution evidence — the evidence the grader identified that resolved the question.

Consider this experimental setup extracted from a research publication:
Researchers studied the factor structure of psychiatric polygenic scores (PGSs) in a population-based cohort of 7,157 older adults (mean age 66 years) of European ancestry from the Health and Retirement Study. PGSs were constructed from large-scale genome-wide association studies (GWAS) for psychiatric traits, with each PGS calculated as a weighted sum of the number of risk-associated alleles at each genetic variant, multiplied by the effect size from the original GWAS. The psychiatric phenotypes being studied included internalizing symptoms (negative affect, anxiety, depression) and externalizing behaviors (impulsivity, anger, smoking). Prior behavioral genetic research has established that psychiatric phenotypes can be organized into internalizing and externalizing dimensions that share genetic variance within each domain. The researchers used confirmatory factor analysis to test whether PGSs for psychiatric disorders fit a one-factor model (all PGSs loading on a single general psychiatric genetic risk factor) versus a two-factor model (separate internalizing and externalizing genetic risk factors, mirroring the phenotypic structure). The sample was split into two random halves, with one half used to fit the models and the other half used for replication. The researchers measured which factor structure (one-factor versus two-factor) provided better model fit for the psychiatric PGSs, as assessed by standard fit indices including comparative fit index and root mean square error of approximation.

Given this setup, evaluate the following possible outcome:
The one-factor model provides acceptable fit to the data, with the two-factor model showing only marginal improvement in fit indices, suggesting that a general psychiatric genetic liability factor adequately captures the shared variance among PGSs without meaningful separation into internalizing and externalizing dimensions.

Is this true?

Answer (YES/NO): NO